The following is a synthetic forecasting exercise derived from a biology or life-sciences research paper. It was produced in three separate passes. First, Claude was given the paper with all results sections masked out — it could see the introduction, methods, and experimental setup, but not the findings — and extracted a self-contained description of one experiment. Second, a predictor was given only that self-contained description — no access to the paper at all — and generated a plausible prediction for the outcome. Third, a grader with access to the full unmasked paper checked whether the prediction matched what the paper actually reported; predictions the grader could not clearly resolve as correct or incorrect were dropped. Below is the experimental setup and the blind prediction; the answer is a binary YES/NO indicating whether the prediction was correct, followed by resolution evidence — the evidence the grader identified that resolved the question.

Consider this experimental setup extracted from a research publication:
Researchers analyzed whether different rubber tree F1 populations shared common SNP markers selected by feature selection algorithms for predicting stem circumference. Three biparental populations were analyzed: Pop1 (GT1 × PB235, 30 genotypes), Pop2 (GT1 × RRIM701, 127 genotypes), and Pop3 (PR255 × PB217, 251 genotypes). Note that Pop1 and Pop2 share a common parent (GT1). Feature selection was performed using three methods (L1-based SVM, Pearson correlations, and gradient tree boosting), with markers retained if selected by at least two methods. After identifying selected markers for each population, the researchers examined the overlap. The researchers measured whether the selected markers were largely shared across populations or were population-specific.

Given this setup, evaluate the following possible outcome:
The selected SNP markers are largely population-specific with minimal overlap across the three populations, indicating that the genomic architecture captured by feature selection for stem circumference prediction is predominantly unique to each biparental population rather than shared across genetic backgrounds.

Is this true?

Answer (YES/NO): YES